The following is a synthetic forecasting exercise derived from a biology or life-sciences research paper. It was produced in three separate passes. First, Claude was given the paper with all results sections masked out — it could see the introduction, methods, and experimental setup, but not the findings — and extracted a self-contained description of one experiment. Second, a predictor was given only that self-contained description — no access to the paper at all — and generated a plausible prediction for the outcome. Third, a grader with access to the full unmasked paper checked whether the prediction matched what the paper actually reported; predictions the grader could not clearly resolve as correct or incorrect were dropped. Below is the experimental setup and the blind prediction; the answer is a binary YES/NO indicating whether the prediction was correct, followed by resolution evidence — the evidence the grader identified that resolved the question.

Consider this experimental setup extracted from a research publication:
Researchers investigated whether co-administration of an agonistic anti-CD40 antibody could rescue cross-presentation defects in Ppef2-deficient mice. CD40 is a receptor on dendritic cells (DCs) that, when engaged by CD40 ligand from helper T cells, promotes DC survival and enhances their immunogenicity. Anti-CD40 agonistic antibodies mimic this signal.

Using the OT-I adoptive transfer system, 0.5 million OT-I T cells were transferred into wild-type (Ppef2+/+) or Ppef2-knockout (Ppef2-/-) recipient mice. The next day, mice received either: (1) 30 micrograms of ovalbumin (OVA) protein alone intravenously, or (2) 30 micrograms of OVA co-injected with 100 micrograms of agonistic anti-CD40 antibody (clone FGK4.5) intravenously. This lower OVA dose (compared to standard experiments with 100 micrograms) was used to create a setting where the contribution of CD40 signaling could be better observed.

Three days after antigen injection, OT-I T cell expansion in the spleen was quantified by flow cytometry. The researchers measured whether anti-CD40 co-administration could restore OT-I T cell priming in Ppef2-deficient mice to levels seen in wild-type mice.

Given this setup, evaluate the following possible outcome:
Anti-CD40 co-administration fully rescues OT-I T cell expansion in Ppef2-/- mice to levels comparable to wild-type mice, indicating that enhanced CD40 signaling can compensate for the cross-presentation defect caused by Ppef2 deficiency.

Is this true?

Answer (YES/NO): NO